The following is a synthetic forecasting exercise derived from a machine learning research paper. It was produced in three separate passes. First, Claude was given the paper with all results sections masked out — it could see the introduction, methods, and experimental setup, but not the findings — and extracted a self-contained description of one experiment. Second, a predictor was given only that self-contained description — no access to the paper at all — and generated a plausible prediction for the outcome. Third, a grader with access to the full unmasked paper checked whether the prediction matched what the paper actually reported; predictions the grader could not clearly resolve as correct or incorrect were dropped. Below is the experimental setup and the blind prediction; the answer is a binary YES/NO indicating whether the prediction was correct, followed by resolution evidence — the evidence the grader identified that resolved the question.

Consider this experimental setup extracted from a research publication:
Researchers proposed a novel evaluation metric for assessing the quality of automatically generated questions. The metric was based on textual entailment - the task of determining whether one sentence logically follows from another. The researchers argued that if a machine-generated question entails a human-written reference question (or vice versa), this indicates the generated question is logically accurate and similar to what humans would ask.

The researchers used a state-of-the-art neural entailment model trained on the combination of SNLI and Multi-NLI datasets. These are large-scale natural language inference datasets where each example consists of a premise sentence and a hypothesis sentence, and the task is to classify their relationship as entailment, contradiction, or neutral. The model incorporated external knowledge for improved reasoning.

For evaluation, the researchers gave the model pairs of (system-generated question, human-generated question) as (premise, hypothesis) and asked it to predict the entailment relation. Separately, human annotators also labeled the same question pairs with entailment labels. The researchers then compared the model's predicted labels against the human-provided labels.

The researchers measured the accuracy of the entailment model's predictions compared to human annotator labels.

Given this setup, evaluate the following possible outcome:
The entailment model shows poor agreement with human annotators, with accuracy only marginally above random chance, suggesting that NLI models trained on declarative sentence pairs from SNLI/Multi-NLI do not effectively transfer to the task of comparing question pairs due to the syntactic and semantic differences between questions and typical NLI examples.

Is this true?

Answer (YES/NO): NO